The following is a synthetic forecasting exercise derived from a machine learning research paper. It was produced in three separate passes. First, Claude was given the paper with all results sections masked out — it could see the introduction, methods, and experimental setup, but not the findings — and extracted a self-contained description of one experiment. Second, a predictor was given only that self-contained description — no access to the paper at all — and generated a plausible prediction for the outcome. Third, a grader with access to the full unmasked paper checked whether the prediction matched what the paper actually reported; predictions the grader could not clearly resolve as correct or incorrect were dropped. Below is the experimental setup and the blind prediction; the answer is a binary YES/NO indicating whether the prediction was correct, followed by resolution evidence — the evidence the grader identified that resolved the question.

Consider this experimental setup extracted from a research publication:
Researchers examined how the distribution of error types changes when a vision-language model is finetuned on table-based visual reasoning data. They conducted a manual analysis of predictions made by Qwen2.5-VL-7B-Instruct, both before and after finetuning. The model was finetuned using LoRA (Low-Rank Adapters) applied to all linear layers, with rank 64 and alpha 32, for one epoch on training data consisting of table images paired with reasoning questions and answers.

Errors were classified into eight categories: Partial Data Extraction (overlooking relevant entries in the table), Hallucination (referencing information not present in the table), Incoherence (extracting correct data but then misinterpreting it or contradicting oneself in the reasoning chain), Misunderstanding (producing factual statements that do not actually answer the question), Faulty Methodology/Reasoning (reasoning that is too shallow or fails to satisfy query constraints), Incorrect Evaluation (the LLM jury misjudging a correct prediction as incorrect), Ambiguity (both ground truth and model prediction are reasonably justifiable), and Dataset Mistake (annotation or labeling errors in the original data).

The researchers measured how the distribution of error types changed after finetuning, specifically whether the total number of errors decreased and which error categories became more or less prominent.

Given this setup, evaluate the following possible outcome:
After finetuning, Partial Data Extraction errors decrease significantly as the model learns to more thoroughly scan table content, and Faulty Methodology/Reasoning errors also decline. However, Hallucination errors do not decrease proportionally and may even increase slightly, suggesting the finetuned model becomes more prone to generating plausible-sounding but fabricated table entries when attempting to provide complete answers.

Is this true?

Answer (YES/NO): NO